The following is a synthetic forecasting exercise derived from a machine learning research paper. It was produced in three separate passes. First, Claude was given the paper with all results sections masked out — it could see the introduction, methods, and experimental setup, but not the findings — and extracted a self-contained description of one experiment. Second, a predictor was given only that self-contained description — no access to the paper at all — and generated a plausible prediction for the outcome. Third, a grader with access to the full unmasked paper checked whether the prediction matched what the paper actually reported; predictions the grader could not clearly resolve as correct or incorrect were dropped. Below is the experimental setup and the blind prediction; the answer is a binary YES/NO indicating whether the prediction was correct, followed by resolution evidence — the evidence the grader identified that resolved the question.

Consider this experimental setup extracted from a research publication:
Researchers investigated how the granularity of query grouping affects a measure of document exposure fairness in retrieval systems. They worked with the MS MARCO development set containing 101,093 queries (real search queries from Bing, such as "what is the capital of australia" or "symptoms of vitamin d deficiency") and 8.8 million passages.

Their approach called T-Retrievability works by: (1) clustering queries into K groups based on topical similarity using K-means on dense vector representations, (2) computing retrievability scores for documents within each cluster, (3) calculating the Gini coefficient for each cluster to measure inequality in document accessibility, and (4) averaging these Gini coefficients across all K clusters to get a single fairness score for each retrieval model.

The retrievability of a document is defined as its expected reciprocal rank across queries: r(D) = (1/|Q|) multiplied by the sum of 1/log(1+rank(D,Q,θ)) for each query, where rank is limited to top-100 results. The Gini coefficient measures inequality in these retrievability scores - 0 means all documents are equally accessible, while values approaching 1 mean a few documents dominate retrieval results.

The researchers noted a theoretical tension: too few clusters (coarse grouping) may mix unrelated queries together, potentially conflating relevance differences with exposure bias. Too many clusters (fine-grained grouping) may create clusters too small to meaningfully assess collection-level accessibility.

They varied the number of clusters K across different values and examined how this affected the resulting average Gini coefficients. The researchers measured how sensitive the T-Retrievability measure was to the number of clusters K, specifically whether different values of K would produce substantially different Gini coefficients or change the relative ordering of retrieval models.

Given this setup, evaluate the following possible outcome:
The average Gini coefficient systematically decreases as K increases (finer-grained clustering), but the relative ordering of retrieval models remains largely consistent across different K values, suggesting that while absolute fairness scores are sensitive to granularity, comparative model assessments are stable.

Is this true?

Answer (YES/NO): NO